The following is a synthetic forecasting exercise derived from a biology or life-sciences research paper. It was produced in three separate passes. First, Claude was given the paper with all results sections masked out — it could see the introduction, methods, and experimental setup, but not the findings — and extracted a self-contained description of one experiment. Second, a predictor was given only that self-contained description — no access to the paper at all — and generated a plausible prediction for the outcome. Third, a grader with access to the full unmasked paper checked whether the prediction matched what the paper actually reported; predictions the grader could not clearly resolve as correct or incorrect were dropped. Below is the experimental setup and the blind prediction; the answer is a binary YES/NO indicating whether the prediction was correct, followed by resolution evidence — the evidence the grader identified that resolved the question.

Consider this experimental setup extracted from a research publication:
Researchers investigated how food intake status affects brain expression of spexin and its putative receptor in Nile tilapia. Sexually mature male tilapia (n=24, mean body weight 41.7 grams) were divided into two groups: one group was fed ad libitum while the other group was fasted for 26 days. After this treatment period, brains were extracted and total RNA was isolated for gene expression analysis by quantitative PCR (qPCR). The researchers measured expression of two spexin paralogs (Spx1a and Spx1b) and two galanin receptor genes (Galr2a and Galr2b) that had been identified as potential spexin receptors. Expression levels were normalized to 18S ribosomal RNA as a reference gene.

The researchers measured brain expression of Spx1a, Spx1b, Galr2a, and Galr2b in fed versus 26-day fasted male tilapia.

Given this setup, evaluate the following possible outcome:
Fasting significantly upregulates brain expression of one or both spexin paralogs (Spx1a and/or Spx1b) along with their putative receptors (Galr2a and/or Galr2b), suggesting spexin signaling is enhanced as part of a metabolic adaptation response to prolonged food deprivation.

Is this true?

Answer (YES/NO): NO